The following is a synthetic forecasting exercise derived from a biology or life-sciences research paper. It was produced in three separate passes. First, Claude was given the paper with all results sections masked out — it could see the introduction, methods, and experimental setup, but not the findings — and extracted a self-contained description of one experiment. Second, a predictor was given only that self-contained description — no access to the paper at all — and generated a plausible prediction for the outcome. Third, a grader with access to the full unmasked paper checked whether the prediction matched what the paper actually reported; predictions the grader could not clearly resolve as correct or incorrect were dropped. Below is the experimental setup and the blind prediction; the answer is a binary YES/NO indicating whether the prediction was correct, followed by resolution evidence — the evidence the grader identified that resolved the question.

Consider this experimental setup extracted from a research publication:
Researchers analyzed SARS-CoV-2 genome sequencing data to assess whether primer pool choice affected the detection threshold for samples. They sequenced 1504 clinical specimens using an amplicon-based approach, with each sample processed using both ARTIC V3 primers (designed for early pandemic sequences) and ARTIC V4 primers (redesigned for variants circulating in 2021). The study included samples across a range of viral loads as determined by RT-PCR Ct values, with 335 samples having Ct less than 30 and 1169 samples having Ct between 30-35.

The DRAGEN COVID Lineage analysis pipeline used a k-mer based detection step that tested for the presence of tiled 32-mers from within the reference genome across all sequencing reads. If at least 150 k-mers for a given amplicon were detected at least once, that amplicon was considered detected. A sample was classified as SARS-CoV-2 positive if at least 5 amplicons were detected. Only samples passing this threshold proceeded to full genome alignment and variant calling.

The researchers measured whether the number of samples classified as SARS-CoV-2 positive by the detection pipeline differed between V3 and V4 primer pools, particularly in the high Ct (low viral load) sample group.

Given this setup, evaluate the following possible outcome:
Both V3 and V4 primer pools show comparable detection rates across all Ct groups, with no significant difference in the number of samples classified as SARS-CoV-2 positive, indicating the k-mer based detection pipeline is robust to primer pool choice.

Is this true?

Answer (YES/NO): NO